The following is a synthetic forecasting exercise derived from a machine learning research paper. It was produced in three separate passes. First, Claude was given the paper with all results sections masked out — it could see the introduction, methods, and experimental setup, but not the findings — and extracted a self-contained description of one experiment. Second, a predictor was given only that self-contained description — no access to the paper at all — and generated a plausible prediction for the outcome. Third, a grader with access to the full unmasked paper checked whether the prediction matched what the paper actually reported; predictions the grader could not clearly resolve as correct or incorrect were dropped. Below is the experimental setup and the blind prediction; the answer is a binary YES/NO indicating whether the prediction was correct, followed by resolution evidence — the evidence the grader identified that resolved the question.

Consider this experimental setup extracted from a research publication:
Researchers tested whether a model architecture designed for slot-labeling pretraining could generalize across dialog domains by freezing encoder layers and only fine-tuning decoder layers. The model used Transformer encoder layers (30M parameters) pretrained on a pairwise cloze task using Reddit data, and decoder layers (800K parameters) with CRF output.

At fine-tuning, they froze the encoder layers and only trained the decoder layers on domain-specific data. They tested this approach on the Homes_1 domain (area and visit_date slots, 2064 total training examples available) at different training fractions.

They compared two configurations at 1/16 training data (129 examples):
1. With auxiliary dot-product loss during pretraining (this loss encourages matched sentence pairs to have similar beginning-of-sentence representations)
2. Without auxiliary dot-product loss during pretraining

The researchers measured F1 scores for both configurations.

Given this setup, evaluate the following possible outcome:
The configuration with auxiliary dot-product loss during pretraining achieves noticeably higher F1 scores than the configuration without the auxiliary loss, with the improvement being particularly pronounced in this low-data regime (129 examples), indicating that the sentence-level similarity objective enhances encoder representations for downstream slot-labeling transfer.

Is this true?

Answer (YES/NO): NO